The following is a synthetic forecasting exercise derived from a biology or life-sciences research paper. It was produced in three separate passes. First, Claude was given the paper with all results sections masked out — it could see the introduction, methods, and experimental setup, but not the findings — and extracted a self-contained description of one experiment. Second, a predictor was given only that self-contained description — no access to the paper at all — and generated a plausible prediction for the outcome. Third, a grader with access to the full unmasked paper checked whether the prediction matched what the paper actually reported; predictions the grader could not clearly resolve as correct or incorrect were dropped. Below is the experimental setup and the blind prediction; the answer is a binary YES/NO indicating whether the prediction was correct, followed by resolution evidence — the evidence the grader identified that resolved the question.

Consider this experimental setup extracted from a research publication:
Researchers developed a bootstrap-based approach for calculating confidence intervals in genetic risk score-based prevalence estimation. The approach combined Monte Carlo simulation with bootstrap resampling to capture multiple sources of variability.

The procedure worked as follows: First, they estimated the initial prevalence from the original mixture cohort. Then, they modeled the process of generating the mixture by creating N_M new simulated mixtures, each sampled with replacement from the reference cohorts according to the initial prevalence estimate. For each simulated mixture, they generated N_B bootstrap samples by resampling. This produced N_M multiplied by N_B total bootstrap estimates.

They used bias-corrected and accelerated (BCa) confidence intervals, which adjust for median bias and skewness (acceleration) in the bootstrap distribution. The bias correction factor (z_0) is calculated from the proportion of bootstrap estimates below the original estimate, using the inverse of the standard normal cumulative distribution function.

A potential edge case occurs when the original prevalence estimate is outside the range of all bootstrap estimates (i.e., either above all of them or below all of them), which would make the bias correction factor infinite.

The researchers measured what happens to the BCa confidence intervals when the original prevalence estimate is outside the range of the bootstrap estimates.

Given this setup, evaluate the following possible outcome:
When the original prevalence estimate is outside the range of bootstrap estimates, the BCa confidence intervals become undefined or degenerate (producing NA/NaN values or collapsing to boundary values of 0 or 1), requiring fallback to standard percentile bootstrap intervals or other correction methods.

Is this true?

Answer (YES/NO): NO